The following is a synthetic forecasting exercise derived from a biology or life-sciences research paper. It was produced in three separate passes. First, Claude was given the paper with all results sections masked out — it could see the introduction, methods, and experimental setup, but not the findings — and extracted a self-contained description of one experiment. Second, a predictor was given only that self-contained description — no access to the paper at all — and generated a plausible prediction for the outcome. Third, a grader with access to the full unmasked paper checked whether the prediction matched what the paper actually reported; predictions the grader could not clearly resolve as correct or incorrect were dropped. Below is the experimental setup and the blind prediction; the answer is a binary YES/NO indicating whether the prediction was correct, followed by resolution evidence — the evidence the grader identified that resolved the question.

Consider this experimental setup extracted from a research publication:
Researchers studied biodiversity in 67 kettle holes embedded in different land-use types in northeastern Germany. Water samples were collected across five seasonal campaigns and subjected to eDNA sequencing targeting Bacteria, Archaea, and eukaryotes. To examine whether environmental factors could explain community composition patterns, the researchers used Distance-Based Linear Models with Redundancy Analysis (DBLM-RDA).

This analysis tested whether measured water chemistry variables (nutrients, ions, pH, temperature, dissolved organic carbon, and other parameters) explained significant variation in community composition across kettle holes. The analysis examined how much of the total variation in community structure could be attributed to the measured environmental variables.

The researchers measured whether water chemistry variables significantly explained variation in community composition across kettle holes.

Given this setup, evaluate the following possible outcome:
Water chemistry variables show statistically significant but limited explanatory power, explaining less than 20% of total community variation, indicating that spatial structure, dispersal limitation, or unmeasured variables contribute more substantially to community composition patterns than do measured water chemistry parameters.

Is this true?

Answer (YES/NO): NO